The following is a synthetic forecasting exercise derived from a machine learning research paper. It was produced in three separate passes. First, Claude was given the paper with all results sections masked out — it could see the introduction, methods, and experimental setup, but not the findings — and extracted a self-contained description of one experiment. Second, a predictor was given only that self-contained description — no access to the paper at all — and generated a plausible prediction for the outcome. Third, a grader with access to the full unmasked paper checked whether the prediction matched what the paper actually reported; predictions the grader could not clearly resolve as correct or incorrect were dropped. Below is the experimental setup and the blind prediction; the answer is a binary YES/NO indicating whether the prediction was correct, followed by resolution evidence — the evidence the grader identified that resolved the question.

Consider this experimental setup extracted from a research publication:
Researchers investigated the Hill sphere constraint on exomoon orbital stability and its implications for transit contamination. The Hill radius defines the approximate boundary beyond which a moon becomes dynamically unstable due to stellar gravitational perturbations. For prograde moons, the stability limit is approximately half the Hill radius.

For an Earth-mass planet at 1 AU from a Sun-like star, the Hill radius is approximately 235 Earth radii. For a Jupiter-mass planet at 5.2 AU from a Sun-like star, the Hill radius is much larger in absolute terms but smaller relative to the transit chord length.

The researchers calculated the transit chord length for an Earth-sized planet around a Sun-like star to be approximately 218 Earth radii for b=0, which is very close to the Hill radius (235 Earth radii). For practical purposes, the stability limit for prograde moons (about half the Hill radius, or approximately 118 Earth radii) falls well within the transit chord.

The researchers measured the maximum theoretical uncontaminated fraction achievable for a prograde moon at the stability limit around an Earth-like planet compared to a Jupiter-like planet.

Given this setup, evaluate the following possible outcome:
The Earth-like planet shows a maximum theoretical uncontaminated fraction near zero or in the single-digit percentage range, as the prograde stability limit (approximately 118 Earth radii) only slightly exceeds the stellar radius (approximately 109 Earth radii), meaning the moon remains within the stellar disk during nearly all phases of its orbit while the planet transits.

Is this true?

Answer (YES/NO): NO